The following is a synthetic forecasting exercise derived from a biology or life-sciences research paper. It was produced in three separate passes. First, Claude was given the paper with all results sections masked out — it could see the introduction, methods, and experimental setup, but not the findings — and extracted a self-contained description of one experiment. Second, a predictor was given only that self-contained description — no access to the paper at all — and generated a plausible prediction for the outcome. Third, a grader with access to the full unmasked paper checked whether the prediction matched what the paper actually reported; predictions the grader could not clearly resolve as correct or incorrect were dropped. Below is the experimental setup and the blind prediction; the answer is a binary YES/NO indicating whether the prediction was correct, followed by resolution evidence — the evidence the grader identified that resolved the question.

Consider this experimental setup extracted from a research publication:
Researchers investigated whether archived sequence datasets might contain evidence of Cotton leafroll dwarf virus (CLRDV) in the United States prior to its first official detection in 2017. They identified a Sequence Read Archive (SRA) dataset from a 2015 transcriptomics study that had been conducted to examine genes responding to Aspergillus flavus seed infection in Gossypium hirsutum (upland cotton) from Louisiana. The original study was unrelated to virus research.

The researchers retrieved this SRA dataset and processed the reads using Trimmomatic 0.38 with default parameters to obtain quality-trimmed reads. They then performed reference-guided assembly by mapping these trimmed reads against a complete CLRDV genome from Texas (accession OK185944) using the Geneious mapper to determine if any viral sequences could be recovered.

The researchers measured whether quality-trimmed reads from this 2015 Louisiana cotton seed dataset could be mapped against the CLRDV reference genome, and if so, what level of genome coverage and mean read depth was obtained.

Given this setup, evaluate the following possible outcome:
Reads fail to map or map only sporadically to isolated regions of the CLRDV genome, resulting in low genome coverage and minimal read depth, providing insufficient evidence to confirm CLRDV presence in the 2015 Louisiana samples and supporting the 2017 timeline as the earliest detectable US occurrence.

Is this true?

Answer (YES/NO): NO